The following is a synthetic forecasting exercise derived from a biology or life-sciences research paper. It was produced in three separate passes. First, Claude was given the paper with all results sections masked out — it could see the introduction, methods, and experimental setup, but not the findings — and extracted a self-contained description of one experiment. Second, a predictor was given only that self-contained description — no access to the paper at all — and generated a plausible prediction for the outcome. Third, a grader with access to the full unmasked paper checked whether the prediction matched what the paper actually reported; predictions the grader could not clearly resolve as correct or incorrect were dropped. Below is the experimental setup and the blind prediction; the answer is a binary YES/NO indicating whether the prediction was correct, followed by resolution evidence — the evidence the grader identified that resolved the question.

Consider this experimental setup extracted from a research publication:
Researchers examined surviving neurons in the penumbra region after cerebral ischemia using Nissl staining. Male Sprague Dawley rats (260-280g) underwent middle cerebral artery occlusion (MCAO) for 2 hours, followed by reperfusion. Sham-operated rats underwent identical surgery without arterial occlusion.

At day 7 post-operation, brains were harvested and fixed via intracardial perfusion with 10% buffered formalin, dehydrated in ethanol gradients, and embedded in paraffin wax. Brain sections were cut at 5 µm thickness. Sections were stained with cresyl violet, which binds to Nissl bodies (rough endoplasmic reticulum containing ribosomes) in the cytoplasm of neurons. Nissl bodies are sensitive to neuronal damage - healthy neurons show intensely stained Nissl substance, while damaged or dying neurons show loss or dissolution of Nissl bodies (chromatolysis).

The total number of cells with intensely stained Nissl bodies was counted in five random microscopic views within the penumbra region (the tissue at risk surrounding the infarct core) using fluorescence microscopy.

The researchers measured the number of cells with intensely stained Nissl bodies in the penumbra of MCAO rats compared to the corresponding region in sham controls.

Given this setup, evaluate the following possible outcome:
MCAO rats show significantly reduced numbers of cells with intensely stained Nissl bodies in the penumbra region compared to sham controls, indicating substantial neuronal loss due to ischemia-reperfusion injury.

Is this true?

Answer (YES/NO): NO